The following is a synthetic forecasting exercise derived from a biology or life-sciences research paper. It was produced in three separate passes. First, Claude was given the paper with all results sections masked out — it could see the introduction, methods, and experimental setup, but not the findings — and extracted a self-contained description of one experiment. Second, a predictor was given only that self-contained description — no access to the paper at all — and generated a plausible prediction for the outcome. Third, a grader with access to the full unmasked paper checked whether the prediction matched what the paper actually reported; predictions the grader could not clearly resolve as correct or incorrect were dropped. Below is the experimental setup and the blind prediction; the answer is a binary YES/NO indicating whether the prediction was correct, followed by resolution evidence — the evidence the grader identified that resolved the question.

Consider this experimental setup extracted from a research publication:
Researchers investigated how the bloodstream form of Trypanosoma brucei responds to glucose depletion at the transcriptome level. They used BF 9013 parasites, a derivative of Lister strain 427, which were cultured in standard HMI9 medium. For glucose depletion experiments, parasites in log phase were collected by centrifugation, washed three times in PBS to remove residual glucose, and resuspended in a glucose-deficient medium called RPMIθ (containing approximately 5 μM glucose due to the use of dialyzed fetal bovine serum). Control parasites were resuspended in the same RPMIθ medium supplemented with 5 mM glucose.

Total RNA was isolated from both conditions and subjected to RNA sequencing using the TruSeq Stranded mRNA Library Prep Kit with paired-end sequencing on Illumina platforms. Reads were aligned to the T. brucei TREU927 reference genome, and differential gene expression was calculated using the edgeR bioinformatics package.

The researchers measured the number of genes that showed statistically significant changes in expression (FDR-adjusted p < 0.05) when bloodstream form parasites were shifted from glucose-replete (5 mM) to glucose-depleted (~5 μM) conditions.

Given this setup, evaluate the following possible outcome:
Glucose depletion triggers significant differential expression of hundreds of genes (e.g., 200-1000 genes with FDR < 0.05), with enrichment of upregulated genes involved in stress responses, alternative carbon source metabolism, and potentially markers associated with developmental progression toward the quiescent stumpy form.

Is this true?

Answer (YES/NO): NO